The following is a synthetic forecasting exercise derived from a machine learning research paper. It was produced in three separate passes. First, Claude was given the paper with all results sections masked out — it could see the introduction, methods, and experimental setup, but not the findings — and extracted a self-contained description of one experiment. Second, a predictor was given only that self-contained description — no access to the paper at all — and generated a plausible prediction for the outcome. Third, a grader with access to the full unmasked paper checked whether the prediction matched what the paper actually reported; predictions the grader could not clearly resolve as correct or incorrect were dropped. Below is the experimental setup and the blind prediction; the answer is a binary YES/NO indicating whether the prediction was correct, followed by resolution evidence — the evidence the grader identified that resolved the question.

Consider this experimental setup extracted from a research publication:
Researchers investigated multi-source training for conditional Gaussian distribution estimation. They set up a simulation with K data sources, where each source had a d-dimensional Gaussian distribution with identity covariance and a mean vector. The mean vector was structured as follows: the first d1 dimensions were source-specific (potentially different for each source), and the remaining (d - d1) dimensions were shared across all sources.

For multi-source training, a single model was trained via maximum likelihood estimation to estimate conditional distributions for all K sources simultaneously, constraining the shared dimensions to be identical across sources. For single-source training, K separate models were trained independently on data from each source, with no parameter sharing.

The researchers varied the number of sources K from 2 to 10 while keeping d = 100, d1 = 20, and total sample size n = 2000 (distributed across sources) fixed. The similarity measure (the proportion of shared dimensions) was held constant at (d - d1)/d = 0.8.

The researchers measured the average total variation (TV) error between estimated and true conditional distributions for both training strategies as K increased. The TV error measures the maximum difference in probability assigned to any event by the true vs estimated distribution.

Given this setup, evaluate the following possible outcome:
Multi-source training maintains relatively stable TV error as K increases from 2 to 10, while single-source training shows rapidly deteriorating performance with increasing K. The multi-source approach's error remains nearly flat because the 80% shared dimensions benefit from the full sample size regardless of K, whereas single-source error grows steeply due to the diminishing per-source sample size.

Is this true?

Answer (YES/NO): NO